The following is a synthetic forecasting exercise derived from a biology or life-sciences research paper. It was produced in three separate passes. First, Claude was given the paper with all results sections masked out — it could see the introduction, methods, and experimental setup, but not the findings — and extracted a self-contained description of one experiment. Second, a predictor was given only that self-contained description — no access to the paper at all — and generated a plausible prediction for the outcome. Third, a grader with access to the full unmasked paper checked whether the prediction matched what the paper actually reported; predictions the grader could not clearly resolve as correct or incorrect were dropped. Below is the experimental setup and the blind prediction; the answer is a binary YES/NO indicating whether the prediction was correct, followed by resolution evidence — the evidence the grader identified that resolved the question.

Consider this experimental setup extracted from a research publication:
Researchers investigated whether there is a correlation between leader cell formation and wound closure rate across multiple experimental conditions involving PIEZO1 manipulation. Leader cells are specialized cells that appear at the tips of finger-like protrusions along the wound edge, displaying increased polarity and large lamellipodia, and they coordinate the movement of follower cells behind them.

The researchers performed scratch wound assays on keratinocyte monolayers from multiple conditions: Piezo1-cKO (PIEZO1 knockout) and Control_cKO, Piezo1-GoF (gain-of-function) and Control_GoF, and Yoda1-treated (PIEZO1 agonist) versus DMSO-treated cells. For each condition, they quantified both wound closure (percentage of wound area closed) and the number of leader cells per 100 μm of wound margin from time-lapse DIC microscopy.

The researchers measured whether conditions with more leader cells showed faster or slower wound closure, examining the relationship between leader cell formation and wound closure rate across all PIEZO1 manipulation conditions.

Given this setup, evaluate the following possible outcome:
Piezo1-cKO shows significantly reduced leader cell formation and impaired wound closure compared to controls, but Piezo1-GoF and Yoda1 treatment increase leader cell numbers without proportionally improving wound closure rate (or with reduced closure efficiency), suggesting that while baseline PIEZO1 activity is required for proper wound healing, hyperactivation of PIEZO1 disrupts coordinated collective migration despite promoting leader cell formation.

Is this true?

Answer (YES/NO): NO